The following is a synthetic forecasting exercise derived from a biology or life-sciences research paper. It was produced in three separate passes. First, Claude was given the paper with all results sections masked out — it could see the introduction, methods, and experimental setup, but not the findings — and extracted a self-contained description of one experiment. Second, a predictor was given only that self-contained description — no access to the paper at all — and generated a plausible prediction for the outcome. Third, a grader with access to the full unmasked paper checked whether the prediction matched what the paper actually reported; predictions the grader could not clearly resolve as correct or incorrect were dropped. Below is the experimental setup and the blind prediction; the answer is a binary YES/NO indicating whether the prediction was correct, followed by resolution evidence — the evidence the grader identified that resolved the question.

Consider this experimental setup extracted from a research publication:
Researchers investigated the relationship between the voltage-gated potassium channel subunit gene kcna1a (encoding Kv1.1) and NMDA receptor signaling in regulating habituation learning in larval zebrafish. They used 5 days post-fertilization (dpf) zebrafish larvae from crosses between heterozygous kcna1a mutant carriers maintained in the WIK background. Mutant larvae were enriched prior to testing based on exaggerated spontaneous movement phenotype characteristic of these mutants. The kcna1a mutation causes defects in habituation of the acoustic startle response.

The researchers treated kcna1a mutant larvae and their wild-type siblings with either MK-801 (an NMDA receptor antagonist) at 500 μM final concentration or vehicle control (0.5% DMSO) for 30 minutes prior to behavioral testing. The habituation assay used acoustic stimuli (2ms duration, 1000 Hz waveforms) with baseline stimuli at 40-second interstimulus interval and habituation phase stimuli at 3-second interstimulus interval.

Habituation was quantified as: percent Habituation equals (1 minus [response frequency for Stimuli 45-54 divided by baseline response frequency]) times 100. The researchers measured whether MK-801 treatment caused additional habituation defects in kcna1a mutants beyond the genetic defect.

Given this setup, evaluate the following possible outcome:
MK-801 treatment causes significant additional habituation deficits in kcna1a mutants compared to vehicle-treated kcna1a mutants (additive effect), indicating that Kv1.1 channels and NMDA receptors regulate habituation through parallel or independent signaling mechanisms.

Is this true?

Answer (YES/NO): YES